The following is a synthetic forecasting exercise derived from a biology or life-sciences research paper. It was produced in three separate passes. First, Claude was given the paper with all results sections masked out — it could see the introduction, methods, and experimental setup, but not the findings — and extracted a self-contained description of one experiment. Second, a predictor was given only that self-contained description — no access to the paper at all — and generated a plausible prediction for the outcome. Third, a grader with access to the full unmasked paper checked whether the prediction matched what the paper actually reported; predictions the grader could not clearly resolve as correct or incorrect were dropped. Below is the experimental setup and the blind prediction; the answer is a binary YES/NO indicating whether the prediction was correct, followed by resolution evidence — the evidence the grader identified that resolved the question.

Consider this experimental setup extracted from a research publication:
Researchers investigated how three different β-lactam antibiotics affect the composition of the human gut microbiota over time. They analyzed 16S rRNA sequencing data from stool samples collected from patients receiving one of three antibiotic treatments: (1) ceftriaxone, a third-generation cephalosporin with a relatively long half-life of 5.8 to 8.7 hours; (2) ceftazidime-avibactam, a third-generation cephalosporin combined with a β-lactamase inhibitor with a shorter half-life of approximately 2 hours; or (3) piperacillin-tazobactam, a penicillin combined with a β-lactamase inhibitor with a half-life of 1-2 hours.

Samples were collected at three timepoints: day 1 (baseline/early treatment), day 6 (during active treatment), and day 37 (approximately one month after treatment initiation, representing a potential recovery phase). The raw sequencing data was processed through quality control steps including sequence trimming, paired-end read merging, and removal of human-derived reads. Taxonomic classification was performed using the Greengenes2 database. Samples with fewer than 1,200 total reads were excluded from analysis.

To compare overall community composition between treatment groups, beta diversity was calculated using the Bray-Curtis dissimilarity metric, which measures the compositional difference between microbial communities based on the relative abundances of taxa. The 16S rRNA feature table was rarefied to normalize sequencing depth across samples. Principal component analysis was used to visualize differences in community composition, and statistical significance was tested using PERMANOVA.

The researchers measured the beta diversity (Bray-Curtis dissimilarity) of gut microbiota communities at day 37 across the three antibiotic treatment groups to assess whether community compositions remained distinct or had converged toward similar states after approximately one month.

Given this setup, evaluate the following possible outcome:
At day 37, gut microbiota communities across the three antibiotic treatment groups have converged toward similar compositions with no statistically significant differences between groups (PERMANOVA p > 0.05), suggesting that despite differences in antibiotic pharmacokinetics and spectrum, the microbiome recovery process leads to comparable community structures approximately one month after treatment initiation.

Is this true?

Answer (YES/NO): NO